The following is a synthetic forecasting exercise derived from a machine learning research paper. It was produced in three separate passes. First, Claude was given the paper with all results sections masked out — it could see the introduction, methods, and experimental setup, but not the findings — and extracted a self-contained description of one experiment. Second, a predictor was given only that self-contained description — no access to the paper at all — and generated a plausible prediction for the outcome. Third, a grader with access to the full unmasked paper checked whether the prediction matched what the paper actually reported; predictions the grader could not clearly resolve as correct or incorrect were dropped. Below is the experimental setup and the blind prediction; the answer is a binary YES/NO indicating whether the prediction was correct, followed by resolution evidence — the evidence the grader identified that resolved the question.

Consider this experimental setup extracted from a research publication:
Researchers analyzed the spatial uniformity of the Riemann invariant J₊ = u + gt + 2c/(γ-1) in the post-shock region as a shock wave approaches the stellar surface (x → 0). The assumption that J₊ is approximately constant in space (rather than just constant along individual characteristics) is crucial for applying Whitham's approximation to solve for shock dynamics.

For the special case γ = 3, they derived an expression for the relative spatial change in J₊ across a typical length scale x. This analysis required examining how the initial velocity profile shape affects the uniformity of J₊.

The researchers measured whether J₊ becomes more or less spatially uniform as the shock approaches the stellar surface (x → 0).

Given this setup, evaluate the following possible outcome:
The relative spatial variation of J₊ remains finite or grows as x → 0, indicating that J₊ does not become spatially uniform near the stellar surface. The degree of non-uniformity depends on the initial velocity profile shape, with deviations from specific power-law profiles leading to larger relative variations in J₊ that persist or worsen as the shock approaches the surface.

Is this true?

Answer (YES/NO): NO